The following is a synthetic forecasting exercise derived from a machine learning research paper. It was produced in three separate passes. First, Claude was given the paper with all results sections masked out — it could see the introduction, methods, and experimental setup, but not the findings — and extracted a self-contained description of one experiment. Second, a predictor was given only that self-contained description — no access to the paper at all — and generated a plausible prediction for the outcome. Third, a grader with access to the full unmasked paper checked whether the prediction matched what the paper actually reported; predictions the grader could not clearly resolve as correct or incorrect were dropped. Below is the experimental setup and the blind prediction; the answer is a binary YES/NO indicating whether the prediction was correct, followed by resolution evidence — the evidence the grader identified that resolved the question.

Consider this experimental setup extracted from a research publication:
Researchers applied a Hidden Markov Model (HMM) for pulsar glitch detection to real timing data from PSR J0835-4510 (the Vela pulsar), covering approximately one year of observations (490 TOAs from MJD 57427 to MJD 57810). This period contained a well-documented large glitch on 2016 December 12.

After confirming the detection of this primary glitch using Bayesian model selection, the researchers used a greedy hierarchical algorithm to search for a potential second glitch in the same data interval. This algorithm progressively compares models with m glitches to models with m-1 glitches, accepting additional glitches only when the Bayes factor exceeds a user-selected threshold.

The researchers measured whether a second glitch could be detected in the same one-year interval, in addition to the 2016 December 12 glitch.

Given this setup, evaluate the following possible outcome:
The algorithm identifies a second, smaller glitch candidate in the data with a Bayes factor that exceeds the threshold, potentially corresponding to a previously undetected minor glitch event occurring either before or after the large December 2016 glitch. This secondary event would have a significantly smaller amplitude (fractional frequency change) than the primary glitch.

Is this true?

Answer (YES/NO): NO